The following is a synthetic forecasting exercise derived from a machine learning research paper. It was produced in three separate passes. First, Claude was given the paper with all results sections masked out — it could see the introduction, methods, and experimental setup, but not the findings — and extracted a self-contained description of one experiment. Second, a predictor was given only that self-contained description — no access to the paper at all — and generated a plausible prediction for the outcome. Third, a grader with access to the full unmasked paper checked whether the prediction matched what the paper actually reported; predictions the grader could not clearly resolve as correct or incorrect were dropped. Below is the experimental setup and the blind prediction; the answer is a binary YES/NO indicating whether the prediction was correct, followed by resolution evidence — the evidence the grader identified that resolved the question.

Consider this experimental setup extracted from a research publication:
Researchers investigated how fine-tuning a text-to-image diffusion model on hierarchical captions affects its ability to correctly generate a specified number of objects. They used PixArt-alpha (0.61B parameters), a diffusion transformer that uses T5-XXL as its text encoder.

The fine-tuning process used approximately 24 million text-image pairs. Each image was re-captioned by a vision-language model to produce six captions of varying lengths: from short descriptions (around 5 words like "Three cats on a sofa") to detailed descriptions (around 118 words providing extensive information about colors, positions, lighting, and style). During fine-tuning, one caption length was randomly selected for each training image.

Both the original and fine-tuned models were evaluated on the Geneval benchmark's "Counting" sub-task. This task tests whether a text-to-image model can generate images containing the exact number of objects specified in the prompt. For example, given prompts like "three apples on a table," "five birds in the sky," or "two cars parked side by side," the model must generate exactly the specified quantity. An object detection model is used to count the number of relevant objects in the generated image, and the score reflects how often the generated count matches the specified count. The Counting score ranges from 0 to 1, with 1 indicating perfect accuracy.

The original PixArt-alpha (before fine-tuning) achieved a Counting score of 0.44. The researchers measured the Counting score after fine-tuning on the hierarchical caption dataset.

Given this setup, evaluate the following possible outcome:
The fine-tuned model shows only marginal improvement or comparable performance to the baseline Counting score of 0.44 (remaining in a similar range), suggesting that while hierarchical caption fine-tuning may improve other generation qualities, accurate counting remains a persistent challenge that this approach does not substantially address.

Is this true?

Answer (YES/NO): NO